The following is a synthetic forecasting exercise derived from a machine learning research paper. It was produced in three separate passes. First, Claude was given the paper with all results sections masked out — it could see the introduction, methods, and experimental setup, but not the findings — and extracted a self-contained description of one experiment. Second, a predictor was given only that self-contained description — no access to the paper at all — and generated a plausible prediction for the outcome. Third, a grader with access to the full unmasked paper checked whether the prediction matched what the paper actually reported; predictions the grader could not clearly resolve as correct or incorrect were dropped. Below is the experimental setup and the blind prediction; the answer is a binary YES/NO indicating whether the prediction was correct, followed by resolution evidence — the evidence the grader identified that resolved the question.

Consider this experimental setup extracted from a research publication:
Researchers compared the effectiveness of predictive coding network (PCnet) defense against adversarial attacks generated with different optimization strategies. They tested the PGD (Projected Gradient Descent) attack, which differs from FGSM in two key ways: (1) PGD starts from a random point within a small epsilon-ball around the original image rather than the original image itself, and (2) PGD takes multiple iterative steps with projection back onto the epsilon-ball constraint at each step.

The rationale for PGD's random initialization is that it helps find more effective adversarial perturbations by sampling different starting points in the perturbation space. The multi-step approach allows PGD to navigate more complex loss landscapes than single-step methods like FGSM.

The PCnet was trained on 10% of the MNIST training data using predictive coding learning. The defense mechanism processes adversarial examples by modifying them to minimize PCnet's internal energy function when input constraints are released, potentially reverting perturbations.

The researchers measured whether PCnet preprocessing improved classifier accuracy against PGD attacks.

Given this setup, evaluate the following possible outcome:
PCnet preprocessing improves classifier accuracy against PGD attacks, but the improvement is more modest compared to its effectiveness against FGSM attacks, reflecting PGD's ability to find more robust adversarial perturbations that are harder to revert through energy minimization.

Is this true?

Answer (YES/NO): NO